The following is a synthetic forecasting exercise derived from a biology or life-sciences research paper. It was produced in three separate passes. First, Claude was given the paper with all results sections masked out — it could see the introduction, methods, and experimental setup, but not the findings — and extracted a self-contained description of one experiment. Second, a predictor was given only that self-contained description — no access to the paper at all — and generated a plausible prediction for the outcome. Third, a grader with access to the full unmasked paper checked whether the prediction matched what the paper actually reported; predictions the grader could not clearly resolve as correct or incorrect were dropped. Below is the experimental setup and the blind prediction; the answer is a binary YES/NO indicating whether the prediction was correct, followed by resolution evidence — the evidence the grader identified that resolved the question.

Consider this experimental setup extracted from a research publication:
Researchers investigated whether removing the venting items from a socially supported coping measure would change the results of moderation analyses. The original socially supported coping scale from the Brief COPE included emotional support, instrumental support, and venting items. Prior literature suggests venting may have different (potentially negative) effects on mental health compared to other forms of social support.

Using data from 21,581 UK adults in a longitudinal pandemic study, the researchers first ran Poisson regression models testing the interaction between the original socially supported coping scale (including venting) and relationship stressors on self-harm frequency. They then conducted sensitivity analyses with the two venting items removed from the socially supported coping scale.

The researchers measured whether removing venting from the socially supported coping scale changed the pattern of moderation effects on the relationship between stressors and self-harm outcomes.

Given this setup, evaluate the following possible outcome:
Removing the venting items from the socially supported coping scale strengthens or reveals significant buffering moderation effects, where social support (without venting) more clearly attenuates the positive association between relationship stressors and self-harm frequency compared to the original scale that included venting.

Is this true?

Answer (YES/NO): YES